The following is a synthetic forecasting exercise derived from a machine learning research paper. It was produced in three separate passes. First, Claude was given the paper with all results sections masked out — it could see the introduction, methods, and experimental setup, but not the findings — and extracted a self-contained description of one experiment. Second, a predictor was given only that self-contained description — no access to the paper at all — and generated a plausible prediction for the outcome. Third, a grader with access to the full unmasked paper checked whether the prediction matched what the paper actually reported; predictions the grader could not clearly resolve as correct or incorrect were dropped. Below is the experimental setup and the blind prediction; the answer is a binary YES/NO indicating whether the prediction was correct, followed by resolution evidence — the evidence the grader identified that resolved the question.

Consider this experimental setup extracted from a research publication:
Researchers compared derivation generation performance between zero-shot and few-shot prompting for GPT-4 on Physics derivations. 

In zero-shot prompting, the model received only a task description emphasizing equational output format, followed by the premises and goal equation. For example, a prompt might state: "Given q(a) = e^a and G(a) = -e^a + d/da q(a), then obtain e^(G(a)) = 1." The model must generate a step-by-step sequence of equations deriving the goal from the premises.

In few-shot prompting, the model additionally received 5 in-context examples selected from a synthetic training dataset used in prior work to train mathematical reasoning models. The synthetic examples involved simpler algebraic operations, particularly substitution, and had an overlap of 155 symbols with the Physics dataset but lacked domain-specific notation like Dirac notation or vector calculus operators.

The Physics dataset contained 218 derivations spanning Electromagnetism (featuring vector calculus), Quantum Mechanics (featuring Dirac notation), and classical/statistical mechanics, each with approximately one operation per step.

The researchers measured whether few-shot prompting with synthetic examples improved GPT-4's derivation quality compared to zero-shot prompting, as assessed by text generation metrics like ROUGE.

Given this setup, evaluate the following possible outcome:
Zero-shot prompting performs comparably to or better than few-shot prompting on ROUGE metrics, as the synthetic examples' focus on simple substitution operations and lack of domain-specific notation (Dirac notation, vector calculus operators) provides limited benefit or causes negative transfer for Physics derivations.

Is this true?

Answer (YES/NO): NO